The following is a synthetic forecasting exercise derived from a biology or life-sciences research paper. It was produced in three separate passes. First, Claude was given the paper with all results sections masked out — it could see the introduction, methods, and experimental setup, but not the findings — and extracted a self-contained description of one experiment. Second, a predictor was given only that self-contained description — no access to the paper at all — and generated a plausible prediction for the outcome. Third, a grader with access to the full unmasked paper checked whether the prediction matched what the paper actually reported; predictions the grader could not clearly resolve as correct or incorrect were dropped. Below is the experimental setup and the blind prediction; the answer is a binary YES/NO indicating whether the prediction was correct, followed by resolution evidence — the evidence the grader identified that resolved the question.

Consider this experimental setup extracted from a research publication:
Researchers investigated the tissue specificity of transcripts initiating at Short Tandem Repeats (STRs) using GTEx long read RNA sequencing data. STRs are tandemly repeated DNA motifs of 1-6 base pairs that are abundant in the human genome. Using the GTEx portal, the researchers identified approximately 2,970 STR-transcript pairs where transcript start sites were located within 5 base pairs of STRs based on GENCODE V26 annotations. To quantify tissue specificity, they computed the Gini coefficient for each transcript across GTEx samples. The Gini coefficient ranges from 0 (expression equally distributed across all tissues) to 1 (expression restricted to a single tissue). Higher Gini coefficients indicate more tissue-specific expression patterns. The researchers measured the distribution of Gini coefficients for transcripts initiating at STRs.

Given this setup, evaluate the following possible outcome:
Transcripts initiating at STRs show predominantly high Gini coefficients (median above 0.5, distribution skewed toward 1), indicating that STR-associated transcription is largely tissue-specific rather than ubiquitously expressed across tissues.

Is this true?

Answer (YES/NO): NO